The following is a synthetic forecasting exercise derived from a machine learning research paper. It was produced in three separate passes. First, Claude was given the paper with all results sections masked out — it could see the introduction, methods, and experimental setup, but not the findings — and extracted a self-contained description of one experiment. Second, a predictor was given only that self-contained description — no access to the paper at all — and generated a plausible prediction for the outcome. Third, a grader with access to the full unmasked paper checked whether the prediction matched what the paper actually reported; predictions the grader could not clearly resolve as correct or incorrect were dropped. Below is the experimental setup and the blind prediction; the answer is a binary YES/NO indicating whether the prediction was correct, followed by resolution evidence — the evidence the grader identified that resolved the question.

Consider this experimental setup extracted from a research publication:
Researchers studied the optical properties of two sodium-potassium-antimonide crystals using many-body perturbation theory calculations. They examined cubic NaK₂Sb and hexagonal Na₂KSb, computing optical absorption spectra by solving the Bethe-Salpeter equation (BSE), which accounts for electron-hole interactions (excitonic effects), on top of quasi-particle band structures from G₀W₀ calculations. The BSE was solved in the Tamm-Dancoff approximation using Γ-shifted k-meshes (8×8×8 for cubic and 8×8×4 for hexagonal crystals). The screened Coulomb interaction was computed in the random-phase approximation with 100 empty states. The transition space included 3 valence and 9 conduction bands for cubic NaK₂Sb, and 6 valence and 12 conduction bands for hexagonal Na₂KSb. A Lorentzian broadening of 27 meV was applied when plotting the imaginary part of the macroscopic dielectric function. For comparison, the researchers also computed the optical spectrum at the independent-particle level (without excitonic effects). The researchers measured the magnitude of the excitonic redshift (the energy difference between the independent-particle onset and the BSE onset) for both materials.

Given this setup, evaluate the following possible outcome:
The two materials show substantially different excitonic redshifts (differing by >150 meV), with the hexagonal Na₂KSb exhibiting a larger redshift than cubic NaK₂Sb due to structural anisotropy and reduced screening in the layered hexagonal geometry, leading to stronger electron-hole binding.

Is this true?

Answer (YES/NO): NO